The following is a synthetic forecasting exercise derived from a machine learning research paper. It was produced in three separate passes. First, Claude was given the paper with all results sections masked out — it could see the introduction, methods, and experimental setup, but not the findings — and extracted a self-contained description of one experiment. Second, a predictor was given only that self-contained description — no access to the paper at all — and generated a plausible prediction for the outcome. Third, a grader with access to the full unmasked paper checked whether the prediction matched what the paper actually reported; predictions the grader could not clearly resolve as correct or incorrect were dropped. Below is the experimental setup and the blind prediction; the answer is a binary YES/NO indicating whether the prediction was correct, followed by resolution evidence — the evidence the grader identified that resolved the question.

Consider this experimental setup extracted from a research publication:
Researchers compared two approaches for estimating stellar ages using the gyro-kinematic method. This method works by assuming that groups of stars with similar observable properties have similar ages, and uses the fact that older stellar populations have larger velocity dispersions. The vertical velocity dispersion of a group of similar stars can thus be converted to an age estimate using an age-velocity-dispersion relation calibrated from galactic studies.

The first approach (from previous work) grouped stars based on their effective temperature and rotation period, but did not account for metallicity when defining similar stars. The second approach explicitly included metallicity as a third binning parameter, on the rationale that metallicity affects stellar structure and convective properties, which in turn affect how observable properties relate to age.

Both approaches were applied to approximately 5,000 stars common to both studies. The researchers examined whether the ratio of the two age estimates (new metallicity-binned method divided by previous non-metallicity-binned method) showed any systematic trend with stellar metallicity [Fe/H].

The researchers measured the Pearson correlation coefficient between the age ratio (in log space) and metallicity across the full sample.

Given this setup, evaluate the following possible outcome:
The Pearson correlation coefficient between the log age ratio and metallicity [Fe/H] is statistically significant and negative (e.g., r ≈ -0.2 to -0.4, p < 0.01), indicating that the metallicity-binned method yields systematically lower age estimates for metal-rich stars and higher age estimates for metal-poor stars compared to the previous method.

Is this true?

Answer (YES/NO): NO